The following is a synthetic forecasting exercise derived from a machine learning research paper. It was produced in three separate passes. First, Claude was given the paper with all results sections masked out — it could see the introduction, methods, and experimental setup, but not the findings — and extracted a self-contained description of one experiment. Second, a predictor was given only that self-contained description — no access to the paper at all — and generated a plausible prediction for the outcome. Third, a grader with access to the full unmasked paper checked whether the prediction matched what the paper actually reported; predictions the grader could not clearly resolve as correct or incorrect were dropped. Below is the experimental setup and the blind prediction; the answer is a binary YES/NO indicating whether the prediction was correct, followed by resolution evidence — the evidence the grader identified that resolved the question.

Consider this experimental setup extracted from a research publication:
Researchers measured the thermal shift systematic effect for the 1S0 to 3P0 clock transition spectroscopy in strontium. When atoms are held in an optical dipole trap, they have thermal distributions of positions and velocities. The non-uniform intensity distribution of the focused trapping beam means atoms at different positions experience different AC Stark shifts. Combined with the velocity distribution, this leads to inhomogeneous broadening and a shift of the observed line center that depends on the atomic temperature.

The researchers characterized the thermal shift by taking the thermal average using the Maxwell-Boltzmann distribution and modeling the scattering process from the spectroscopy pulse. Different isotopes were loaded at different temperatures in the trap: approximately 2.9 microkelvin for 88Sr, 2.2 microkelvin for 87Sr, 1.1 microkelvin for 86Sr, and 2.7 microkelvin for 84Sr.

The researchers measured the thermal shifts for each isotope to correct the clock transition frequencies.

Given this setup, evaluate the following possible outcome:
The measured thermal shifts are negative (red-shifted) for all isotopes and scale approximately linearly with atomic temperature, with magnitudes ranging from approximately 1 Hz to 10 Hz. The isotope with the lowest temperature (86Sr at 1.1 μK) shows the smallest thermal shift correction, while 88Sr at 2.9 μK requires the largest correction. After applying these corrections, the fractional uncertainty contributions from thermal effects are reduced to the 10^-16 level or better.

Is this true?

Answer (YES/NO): NO